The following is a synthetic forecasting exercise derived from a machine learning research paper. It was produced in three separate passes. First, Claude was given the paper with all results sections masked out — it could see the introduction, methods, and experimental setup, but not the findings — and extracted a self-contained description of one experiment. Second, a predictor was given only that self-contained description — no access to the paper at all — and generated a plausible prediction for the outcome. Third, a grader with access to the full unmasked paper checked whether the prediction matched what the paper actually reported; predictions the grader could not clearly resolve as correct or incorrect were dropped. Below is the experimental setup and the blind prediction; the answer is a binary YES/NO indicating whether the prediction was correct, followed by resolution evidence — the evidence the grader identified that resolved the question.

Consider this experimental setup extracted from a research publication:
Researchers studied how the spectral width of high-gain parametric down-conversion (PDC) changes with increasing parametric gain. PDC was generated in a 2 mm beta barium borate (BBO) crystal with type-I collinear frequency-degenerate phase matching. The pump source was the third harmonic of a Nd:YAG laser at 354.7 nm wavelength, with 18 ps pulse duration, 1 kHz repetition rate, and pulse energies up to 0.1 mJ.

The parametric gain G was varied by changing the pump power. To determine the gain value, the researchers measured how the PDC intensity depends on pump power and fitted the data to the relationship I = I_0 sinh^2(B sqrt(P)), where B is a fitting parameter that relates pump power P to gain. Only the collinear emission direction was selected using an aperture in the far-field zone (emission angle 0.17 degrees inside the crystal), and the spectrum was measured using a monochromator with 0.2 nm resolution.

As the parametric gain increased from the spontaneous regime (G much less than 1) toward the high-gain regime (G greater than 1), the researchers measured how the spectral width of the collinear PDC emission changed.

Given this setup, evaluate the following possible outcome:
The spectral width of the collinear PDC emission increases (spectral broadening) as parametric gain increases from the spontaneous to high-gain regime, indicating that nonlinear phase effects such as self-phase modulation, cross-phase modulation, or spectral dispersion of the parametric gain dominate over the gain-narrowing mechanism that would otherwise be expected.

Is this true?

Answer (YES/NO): YES